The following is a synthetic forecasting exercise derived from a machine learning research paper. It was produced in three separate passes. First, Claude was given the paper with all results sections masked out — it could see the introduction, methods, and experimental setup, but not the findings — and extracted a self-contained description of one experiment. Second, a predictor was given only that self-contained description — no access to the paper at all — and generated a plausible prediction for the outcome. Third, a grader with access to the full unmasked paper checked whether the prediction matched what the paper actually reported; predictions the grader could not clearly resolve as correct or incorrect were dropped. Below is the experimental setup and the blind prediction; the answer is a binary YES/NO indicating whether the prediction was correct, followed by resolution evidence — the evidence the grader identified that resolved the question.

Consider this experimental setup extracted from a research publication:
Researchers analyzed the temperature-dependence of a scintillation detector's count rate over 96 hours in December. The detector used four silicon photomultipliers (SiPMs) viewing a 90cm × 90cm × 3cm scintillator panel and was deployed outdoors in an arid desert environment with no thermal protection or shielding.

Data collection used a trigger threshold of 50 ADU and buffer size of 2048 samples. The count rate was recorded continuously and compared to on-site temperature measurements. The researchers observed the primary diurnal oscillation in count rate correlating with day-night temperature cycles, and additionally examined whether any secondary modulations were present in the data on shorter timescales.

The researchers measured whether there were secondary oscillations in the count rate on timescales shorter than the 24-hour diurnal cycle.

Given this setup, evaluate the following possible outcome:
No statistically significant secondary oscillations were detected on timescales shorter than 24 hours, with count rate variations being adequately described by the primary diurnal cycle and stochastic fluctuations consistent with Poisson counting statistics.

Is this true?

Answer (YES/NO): NO